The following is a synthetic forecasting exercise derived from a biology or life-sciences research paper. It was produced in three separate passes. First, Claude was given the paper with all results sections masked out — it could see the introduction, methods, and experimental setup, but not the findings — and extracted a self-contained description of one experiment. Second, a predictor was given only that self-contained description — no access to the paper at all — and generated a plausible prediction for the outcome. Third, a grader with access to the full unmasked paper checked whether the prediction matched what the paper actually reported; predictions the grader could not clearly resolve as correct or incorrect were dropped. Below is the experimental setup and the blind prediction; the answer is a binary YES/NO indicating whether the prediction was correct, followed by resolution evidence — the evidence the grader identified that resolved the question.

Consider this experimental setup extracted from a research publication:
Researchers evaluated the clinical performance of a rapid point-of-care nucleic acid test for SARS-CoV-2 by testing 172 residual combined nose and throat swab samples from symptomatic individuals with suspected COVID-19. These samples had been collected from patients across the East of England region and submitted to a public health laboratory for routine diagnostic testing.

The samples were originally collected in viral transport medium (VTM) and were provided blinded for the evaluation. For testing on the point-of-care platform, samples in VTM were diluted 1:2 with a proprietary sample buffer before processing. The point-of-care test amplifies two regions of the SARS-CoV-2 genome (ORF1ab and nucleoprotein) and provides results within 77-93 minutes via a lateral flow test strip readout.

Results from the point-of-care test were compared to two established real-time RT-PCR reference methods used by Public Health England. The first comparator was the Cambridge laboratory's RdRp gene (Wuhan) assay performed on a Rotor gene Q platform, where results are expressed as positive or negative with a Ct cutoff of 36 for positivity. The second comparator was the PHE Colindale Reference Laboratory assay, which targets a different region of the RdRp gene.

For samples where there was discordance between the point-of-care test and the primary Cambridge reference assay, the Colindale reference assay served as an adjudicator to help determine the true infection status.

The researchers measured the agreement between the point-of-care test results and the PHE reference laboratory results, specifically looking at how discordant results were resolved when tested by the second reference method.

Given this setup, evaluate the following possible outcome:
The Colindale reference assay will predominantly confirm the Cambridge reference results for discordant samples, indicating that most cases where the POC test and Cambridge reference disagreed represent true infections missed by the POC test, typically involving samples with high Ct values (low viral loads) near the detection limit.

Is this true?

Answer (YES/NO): NO